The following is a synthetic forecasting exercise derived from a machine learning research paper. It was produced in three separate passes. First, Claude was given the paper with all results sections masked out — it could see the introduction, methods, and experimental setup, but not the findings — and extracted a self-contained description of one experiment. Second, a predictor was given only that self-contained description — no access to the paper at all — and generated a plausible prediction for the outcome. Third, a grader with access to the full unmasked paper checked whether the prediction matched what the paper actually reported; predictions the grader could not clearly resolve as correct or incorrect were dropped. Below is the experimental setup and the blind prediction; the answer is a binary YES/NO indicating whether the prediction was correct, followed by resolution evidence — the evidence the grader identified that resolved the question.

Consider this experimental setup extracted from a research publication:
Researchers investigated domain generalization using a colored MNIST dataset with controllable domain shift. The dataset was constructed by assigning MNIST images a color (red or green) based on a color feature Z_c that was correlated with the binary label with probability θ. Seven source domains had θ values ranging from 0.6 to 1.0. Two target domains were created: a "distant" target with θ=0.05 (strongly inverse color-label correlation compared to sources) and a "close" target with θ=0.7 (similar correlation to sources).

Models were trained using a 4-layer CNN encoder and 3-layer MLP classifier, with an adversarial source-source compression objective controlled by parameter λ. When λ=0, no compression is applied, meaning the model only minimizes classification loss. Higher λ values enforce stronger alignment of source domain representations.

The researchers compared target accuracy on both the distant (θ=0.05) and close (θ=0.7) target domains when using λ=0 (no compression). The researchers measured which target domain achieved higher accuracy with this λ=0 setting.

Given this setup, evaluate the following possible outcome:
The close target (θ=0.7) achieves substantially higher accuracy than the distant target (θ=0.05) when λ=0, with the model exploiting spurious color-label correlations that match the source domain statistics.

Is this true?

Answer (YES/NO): YES